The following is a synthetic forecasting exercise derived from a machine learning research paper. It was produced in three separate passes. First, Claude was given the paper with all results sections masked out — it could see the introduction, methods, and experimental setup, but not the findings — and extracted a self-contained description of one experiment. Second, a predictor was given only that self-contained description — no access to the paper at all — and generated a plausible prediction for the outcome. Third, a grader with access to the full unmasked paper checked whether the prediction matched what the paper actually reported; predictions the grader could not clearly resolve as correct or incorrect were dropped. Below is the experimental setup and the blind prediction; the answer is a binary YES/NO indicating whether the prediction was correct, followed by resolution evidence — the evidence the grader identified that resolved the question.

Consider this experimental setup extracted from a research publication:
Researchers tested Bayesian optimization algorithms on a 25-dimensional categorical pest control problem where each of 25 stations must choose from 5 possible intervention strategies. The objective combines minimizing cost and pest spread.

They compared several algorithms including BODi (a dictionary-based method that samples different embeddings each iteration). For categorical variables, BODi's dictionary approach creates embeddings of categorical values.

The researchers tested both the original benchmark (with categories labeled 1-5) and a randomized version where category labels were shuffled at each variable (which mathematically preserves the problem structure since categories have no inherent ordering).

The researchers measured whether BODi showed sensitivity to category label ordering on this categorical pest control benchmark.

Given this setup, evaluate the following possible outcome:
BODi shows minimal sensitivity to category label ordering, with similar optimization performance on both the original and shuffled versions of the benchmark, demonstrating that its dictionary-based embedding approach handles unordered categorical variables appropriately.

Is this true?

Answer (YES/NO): NO